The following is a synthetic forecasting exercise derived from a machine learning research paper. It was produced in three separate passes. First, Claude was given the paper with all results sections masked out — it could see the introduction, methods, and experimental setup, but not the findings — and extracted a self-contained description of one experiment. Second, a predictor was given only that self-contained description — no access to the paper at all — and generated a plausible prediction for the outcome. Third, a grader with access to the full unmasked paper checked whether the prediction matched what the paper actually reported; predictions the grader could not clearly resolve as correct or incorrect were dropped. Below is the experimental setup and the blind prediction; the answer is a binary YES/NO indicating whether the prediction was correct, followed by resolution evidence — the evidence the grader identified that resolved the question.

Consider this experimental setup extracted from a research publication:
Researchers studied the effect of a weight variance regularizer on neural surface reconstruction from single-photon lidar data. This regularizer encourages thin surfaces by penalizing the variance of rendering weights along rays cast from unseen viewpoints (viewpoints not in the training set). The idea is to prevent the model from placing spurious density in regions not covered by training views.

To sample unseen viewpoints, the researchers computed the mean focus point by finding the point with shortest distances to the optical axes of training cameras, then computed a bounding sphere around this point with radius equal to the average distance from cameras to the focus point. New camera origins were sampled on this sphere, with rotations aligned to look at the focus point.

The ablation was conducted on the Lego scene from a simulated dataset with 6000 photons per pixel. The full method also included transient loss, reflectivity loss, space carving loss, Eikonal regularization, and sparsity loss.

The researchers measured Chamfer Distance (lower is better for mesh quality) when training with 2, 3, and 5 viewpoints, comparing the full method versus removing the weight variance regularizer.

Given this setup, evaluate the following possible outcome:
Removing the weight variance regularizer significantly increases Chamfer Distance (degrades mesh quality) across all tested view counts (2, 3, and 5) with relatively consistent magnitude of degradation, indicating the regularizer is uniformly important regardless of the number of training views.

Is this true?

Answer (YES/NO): NO